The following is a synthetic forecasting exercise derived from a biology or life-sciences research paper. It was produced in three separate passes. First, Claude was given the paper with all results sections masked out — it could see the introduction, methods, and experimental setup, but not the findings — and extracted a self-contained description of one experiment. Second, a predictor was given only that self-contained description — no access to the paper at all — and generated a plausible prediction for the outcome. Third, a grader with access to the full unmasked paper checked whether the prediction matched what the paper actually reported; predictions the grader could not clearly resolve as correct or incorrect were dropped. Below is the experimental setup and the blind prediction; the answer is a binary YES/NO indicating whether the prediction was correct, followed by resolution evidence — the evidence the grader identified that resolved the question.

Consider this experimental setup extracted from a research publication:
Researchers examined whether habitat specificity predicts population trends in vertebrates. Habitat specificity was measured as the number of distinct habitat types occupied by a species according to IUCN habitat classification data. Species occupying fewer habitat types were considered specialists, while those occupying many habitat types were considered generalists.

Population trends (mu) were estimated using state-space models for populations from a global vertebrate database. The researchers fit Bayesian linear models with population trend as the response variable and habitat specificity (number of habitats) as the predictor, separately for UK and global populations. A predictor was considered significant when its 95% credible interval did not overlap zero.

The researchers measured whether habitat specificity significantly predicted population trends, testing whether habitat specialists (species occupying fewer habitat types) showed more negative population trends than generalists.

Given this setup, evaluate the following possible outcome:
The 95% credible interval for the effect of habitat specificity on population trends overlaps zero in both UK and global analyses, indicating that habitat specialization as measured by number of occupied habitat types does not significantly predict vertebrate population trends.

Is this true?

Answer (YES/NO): YES